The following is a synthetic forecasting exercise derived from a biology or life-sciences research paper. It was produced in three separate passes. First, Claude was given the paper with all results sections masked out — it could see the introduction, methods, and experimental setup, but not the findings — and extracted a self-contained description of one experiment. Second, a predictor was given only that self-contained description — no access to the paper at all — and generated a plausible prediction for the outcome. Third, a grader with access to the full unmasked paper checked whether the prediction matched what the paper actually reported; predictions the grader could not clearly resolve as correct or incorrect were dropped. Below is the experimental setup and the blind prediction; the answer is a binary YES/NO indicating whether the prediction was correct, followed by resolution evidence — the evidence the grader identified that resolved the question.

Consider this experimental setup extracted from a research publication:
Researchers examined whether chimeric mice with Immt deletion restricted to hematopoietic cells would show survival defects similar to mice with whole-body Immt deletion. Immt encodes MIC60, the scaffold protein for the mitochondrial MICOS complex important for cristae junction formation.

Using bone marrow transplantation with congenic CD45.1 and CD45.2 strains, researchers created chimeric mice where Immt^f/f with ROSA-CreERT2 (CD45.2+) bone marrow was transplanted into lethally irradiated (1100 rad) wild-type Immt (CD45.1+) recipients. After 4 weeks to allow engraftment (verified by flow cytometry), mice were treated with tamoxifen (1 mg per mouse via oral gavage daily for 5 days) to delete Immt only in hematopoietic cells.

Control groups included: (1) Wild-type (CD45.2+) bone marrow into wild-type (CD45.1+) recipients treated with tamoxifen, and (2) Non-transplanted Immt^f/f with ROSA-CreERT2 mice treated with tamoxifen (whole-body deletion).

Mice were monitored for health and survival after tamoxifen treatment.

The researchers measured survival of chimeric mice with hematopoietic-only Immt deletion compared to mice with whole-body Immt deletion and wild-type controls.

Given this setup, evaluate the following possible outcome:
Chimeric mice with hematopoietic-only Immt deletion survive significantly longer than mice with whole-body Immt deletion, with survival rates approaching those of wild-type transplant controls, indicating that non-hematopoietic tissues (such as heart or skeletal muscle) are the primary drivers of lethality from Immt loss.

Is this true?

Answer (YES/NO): NO